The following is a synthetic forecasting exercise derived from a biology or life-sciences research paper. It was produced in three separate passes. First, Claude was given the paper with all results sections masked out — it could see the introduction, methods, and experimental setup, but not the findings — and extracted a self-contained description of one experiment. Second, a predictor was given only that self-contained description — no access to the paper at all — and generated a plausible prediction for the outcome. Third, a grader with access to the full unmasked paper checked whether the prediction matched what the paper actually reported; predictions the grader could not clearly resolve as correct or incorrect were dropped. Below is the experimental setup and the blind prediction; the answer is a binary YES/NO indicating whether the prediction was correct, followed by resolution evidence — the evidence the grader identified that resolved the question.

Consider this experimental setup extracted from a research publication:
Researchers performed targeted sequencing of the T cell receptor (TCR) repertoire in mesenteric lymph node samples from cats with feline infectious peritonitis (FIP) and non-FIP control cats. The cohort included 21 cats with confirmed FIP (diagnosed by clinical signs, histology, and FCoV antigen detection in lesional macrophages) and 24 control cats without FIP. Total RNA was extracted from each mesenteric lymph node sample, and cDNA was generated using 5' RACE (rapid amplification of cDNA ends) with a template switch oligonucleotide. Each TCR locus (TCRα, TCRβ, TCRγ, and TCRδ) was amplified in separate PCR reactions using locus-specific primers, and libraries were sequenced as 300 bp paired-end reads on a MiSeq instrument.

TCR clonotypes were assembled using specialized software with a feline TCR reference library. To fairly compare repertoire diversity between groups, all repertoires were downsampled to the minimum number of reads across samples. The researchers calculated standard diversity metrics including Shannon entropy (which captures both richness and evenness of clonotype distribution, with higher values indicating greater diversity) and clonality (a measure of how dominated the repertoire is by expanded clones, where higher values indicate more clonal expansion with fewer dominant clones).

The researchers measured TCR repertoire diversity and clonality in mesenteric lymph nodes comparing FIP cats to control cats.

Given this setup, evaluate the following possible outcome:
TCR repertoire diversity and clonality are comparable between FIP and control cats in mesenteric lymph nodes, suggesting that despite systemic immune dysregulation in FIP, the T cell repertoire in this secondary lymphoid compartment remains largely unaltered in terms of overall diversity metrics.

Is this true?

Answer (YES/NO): NO